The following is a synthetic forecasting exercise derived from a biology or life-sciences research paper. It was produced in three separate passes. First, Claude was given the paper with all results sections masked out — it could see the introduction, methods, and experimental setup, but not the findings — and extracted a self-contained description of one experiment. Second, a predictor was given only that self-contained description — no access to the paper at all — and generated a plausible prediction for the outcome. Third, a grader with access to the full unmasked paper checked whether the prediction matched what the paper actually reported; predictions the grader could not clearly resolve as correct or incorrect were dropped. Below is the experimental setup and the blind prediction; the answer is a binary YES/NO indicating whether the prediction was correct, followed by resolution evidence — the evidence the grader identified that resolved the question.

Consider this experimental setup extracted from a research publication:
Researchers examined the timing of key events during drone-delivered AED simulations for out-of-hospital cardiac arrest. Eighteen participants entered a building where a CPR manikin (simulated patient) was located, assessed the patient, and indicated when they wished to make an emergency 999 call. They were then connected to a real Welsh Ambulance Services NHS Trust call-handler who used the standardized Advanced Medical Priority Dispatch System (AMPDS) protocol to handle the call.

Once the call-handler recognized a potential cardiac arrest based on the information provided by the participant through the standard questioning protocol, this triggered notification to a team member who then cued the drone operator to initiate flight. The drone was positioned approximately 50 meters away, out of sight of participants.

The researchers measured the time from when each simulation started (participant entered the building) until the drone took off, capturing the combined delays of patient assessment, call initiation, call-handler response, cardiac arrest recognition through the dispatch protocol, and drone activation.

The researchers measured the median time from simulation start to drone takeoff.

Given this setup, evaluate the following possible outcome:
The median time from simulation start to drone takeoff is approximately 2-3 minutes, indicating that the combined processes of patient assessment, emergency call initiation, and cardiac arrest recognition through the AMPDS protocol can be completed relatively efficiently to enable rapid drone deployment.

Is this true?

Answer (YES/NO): YES